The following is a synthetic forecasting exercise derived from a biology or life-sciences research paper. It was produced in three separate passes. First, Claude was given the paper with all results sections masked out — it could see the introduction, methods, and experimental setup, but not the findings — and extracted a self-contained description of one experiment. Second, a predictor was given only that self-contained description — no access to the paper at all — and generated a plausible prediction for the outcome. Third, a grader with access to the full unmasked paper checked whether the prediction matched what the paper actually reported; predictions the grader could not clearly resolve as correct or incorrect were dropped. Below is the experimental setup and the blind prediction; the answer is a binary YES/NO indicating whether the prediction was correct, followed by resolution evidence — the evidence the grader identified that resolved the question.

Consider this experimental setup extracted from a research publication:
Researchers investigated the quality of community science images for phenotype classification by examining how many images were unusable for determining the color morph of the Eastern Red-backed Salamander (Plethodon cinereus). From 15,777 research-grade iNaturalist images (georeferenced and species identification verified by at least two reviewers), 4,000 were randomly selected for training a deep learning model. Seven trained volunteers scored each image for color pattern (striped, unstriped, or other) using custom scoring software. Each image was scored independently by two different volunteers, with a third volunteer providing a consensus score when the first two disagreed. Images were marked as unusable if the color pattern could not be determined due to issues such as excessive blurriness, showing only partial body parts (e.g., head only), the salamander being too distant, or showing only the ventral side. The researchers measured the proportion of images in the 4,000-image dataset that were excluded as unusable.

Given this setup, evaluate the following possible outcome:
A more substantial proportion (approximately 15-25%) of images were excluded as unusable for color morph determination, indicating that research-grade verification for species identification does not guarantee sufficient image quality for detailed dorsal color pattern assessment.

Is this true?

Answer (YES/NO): NO